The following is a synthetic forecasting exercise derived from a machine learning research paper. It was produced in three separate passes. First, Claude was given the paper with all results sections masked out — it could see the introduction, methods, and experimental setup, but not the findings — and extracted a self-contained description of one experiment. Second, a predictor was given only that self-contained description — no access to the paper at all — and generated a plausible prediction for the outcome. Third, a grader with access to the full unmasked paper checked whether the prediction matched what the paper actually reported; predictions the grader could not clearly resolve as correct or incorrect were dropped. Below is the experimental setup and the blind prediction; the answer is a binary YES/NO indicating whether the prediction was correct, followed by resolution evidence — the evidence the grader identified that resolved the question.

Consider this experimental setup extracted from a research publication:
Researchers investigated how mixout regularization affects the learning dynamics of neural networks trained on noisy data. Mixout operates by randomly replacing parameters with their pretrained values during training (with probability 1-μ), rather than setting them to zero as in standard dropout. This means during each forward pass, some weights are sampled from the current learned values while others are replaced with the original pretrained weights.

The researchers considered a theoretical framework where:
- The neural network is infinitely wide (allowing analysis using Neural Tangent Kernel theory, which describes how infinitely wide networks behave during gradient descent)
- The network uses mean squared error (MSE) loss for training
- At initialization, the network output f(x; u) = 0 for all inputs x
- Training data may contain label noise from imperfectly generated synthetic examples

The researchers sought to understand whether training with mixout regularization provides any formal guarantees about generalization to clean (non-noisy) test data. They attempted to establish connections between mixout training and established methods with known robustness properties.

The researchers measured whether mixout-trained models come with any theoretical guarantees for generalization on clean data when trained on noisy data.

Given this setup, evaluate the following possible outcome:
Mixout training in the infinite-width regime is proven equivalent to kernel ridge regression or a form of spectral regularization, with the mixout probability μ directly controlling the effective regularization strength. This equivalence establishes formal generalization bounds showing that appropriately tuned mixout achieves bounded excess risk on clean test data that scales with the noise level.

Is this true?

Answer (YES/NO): YES